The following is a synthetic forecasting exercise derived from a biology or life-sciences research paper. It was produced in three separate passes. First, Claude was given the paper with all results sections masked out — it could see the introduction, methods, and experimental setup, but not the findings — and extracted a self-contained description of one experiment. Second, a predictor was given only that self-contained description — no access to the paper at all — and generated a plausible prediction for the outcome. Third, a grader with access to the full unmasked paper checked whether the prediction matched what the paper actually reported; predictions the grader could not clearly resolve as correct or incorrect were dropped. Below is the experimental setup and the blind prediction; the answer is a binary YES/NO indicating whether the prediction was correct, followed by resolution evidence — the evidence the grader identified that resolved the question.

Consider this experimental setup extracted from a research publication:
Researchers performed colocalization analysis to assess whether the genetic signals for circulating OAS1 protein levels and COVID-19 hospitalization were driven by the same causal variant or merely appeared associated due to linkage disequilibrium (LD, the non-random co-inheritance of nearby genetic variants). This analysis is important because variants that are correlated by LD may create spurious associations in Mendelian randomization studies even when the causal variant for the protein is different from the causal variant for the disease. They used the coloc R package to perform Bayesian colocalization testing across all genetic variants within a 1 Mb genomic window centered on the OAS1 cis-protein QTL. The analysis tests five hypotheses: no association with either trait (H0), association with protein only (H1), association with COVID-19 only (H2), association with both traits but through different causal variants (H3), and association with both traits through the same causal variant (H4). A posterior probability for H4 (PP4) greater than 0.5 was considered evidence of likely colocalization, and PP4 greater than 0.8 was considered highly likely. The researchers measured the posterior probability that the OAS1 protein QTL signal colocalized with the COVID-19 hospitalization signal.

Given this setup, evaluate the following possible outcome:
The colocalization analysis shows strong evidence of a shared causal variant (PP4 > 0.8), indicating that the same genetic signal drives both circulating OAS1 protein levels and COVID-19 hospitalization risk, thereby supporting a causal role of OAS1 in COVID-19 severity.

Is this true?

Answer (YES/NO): YES